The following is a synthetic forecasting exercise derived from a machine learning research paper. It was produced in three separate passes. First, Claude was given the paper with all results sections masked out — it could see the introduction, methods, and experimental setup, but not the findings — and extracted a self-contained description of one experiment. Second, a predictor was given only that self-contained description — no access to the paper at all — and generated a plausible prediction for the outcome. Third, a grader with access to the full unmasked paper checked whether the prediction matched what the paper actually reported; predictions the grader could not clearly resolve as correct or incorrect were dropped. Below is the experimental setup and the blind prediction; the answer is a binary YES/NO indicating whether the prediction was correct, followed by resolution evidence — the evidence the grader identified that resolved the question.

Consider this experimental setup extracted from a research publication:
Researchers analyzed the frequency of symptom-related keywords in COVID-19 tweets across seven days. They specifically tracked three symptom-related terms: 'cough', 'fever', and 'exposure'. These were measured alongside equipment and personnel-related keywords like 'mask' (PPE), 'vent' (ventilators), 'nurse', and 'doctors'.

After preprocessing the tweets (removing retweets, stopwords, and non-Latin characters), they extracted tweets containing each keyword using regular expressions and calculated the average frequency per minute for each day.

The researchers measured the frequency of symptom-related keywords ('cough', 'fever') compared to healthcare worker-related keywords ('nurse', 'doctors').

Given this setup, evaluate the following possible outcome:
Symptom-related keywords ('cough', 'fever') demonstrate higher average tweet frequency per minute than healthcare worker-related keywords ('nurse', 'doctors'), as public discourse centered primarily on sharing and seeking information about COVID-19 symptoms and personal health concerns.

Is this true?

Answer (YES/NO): NO